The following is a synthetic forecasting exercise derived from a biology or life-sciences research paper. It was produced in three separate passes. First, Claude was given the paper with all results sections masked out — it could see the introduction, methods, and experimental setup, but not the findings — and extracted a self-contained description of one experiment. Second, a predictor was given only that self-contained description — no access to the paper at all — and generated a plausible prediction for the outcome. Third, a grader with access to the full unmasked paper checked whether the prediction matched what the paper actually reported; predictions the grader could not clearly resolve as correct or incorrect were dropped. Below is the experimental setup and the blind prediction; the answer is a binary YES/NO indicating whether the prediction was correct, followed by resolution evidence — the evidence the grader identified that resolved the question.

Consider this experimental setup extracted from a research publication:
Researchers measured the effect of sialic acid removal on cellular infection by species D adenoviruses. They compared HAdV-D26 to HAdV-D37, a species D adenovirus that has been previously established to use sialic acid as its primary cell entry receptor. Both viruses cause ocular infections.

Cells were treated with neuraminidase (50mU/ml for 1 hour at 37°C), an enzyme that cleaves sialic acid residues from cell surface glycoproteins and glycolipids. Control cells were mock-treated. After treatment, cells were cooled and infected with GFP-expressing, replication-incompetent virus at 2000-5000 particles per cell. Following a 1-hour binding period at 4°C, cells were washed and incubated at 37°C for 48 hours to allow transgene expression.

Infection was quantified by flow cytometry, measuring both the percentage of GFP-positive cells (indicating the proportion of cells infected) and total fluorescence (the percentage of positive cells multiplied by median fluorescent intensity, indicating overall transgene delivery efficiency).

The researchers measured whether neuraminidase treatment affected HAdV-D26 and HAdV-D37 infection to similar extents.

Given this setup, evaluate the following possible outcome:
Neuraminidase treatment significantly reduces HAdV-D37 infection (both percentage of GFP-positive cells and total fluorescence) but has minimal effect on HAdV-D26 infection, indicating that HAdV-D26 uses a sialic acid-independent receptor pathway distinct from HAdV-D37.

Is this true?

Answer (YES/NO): NO